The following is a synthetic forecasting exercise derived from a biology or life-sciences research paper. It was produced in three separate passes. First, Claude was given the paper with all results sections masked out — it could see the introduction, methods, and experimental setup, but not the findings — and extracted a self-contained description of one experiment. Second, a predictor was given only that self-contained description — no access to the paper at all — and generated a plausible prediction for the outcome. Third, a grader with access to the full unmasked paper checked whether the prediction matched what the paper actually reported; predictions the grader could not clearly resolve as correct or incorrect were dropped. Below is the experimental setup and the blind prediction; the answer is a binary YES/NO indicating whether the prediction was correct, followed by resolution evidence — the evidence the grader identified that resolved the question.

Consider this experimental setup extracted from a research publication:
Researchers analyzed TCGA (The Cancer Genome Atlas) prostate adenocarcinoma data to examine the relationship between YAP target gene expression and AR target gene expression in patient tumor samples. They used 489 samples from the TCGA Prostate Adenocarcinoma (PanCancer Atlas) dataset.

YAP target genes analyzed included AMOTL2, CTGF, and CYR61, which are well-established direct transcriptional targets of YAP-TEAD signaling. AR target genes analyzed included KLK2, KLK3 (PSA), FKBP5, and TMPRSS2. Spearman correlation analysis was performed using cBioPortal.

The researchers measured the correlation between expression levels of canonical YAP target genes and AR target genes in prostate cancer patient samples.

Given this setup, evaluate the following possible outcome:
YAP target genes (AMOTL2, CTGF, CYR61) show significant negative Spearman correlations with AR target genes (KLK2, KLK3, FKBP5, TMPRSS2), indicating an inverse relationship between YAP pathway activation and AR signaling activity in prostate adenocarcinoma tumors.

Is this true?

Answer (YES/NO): YES